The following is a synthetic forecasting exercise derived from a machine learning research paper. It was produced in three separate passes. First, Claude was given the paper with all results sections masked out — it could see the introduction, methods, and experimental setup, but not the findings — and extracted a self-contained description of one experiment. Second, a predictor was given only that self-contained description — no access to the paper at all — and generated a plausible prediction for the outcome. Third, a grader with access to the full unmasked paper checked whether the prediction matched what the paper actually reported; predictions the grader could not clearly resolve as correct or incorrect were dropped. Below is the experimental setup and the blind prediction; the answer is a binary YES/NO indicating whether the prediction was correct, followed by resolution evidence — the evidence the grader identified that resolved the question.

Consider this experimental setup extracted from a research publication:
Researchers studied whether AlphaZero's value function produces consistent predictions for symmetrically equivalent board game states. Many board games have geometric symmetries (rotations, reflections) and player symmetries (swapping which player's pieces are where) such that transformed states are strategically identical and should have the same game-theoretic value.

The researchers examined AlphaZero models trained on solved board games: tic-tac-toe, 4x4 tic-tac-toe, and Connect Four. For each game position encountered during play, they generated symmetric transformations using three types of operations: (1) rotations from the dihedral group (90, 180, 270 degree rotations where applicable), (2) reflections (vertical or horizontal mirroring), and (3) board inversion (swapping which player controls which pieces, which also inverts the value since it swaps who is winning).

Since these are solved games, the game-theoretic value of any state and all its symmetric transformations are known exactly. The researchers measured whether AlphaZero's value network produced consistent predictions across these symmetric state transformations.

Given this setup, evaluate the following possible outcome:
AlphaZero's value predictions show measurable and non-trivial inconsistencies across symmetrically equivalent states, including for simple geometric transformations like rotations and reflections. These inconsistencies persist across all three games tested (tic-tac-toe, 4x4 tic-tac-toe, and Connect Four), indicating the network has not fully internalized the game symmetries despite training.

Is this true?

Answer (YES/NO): YES